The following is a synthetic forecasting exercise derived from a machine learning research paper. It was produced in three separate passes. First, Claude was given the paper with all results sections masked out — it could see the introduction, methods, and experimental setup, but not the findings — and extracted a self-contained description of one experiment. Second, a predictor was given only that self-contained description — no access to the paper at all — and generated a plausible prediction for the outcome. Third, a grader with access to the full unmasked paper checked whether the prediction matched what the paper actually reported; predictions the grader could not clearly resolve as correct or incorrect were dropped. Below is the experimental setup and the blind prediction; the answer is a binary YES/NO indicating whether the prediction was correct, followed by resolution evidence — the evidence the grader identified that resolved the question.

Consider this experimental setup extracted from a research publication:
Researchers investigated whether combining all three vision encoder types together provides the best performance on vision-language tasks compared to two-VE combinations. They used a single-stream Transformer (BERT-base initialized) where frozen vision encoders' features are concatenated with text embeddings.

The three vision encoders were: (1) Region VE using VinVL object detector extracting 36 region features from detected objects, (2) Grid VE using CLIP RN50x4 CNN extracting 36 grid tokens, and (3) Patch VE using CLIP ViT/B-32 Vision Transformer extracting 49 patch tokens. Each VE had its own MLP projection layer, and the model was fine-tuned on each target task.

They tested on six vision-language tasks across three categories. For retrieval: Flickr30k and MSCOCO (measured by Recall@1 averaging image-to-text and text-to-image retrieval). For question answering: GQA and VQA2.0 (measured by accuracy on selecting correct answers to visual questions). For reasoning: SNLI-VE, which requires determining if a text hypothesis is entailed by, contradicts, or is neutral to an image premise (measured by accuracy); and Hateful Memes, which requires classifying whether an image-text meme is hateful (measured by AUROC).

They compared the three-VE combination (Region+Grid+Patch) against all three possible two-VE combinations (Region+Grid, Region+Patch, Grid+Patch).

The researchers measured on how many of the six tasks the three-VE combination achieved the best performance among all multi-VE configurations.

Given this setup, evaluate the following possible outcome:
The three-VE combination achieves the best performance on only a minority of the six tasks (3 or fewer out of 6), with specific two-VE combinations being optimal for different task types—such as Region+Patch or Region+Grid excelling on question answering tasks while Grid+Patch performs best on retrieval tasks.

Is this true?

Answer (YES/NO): NO